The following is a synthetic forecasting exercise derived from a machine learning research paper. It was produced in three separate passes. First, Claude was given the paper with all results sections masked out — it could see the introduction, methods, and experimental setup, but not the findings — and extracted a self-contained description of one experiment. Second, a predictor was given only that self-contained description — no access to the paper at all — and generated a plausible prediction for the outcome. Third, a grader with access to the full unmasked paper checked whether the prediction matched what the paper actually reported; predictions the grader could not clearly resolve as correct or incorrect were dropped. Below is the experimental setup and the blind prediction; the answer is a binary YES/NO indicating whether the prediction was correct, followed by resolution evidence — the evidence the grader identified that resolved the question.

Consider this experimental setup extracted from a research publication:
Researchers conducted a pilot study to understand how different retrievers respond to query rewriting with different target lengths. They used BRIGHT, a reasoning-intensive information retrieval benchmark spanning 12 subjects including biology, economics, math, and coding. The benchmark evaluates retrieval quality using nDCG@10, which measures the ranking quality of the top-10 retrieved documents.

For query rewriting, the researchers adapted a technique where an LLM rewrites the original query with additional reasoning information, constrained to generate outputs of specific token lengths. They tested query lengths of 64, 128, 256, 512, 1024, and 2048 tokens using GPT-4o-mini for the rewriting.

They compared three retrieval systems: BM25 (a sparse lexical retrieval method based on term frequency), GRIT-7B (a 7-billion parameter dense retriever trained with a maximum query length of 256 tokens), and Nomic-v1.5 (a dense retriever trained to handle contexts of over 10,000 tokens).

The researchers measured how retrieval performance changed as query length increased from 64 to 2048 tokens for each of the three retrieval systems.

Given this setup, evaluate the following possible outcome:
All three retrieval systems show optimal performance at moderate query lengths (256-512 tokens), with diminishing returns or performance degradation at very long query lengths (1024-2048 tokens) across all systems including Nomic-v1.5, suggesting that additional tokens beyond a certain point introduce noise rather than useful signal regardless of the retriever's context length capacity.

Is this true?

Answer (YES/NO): NO